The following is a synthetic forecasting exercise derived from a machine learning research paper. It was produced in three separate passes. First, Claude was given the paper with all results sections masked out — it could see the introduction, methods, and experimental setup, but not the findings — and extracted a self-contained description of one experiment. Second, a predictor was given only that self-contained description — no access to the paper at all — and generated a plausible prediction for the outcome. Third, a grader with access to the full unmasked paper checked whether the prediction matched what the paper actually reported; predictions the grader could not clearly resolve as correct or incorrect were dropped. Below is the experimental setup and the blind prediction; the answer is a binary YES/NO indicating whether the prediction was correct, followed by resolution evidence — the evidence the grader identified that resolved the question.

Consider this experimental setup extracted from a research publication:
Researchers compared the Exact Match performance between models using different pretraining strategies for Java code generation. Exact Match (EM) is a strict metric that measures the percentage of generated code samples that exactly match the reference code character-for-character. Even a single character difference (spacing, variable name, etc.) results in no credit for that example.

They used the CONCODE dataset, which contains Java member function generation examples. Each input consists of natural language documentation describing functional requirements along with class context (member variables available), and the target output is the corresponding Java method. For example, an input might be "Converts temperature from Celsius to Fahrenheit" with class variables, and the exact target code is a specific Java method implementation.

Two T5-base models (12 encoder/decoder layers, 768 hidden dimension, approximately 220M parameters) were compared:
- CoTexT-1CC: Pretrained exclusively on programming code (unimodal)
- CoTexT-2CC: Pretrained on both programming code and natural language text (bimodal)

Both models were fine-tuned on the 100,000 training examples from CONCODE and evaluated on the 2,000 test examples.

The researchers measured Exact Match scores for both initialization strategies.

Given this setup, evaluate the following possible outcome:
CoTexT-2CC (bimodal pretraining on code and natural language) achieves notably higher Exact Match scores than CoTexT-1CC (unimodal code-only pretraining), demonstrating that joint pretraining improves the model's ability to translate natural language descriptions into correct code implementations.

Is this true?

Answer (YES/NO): NO